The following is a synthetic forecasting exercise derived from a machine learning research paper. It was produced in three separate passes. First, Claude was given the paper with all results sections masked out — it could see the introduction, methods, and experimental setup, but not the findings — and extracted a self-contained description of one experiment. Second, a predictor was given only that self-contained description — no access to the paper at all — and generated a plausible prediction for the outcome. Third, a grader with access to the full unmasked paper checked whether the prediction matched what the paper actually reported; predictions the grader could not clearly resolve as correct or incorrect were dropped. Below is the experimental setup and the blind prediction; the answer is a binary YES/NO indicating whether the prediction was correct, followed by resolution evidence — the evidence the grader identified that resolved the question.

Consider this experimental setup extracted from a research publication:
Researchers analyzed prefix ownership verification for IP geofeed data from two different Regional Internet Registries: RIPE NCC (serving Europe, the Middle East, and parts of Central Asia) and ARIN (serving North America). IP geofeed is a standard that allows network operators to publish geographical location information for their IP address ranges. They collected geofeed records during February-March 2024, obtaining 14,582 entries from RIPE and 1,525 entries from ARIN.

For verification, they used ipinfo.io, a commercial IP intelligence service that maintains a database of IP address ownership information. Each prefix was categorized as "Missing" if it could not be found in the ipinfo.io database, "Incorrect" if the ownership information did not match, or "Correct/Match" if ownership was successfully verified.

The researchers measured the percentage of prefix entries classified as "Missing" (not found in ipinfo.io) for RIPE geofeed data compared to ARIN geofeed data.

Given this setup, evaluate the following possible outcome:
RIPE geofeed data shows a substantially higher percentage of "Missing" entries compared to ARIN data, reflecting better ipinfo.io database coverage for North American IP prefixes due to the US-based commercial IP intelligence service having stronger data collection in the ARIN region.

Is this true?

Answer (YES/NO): YES